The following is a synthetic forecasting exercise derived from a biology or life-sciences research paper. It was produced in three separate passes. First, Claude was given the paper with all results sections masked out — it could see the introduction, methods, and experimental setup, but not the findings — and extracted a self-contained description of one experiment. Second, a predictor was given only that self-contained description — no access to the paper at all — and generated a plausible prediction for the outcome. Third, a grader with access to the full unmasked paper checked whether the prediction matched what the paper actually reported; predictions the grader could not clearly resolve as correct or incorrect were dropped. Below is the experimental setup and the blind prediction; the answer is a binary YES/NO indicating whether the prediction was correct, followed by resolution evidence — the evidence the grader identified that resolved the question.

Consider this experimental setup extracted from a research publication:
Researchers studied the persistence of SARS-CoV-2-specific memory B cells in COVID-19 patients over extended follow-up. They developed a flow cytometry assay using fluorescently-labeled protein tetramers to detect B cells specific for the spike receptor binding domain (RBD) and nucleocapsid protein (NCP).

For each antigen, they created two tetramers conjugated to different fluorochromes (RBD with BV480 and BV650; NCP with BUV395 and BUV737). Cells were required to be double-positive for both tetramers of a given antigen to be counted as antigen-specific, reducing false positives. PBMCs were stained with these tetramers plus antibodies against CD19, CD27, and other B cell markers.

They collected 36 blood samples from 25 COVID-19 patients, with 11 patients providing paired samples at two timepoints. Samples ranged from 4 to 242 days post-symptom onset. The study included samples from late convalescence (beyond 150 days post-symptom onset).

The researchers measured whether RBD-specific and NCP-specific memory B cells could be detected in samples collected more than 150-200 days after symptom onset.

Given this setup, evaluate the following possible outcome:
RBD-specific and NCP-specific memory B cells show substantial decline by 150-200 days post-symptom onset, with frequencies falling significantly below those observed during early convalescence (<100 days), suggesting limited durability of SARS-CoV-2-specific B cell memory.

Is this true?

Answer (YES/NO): NO